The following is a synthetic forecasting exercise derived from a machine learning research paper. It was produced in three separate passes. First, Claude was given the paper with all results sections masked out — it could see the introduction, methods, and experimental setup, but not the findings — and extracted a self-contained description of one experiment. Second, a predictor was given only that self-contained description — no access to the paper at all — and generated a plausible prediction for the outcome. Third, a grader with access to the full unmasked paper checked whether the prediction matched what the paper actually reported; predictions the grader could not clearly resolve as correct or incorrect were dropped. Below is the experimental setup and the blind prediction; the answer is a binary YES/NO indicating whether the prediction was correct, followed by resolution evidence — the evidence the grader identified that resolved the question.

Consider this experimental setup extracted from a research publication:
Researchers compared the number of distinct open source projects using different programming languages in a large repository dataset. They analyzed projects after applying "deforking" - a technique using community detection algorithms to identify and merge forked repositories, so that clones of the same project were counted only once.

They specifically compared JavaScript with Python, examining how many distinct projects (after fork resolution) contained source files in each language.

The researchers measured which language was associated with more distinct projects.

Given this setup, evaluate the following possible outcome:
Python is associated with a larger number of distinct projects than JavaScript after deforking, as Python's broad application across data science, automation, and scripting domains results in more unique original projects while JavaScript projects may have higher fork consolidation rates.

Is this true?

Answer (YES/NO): NO